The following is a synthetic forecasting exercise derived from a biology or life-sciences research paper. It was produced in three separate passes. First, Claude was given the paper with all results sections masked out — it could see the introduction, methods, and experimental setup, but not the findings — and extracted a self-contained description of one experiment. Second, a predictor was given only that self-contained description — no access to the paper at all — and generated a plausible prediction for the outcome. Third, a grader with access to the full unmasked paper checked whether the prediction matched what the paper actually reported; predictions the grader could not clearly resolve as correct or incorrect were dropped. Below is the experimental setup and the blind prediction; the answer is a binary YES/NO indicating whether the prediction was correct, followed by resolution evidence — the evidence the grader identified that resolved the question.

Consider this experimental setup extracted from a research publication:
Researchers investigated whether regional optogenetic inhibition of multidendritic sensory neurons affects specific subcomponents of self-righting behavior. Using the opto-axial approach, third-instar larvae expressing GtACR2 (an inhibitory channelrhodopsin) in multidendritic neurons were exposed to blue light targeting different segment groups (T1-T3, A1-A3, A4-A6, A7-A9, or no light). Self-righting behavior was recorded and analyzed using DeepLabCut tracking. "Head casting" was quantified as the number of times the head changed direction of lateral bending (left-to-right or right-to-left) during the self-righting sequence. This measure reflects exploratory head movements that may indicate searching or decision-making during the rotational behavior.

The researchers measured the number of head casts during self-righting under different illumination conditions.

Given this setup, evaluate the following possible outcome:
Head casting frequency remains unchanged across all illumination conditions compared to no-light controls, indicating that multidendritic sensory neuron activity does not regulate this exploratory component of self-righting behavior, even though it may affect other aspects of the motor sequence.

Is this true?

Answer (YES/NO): NO